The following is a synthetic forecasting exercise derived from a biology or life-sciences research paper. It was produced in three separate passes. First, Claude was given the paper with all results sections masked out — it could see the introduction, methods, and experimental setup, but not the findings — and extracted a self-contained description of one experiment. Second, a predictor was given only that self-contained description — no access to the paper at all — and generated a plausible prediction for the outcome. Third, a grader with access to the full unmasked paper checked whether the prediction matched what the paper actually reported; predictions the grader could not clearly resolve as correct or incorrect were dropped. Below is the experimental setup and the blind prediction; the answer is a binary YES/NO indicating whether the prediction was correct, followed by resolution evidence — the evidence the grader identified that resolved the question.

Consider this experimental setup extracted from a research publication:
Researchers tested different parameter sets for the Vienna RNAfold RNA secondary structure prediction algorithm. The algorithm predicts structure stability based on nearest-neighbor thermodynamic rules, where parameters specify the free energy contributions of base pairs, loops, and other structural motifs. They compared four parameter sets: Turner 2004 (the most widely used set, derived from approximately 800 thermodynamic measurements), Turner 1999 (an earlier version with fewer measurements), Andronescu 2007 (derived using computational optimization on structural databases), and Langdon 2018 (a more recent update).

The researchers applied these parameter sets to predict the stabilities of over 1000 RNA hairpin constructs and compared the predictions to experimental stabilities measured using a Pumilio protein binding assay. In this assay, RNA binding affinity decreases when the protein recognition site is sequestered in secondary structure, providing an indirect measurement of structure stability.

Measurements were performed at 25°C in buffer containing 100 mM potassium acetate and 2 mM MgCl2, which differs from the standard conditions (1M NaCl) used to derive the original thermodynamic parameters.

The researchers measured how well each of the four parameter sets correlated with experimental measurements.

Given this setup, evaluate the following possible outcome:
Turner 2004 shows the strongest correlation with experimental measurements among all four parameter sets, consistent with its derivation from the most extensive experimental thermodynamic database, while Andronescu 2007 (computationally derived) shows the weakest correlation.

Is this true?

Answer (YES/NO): NO